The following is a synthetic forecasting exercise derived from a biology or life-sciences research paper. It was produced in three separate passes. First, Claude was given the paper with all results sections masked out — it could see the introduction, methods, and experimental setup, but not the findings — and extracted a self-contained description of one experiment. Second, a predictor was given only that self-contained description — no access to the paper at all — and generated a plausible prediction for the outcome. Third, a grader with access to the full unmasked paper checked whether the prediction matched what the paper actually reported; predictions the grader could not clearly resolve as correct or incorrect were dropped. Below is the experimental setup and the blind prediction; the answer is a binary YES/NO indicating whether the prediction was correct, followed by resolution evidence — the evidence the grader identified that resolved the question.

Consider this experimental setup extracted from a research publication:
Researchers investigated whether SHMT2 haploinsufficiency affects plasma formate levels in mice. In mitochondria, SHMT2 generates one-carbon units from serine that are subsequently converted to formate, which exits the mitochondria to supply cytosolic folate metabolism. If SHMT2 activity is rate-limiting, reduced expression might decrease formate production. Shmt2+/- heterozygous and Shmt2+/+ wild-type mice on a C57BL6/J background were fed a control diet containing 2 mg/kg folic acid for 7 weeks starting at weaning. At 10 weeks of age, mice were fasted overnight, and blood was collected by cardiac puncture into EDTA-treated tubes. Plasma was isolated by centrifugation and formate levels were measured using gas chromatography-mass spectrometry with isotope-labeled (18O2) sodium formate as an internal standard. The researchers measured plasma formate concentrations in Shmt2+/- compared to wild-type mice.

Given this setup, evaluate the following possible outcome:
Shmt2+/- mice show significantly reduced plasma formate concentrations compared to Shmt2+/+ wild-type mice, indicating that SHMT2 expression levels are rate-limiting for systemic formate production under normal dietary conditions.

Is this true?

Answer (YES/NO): NO